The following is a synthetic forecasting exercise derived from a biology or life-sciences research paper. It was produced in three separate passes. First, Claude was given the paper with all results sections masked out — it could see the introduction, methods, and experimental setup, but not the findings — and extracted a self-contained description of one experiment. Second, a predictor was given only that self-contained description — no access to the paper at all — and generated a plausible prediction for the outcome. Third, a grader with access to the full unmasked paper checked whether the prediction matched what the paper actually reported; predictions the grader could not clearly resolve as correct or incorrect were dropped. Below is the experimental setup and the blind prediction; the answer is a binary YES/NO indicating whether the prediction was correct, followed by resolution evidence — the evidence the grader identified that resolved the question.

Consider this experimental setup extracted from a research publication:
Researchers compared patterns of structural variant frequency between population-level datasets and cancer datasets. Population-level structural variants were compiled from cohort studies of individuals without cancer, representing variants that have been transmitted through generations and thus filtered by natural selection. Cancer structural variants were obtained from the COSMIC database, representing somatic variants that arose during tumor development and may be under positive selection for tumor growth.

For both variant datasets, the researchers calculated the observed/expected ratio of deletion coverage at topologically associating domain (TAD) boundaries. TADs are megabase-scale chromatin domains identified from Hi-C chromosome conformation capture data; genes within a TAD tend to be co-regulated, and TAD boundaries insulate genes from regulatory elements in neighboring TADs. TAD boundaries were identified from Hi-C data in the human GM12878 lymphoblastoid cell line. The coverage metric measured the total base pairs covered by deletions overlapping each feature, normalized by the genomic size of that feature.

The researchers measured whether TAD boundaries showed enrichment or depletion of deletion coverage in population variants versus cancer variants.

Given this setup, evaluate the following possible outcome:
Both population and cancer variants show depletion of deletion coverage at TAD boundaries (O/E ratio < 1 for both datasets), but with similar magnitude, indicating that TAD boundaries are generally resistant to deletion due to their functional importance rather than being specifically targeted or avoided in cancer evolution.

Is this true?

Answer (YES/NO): NO